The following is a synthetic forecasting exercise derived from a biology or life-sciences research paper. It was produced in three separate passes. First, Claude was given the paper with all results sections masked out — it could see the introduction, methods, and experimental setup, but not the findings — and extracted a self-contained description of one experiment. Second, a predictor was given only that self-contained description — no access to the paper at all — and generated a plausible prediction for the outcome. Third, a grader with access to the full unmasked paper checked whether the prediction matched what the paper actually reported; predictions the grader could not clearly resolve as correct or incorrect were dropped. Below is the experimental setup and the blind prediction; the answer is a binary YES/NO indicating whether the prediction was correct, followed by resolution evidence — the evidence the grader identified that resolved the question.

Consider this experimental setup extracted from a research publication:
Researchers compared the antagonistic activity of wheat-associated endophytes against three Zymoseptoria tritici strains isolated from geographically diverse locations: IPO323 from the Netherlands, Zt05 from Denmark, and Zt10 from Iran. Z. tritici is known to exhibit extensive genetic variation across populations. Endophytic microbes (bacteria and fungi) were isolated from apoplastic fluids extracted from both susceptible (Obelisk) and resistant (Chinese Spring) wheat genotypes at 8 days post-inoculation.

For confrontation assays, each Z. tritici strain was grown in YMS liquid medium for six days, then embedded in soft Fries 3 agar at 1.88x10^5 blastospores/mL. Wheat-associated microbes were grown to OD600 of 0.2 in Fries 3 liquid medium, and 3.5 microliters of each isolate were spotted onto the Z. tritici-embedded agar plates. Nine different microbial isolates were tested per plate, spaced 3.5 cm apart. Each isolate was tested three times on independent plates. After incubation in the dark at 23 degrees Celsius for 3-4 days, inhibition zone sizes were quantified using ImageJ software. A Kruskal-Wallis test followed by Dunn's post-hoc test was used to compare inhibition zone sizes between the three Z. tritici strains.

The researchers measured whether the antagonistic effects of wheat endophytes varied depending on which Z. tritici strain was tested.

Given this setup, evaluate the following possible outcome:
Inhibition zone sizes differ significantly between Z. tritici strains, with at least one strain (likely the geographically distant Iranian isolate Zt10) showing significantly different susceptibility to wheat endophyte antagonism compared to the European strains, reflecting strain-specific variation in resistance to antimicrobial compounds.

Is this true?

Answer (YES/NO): NO